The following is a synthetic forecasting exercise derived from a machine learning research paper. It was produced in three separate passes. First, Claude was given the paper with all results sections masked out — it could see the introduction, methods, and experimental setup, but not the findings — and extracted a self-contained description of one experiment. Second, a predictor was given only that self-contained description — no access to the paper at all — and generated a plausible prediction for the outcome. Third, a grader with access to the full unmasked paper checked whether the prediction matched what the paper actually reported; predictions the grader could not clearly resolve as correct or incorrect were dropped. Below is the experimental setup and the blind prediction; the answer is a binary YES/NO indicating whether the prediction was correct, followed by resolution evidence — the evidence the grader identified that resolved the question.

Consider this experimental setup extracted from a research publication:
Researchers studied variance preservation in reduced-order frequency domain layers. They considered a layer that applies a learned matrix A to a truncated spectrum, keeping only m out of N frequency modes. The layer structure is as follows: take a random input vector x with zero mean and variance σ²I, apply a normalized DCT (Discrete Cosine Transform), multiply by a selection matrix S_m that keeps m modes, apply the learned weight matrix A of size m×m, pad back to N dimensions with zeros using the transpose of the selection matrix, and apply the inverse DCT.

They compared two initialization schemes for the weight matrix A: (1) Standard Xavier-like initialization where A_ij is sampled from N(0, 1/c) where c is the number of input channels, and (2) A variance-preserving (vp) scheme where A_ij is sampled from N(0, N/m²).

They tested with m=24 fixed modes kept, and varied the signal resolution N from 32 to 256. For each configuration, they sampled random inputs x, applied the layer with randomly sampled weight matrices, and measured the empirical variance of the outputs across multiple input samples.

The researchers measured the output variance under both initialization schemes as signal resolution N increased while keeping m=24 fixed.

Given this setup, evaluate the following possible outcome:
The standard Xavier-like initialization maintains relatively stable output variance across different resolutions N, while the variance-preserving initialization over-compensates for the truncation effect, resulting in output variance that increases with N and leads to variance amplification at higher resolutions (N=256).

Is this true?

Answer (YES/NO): NO